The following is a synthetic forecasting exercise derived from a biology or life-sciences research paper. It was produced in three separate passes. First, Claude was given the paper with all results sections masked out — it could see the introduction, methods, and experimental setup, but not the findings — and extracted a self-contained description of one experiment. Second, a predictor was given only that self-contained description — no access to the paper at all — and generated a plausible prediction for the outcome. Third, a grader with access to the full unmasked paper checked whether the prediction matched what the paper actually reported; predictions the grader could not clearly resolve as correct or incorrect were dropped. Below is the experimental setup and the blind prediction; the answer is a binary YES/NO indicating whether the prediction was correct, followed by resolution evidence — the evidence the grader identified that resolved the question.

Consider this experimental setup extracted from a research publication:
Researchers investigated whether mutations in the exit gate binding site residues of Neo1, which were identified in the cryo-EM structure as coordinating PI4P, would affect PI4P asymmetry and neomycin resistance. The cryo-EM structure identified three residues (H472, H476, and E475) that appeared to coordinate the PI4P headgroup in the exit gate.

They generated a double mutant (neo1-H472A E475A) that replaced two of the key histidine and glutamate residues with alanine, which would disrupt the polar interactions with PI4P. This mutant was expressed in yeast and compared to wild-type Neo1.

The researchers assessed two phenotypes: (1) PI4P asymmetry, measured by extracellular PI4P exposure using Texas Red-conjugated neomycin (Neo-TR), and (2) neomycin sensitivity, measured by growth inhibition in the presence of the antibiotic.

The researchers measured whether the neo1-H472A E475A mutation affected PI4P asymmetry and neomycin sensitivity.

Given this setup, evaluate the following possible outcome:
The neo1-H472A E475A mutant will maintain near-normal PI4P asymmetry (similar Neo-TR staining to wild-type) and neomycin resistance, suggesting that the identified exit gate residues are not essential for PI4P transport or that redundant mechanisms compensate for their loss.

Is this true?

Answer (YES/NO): NO